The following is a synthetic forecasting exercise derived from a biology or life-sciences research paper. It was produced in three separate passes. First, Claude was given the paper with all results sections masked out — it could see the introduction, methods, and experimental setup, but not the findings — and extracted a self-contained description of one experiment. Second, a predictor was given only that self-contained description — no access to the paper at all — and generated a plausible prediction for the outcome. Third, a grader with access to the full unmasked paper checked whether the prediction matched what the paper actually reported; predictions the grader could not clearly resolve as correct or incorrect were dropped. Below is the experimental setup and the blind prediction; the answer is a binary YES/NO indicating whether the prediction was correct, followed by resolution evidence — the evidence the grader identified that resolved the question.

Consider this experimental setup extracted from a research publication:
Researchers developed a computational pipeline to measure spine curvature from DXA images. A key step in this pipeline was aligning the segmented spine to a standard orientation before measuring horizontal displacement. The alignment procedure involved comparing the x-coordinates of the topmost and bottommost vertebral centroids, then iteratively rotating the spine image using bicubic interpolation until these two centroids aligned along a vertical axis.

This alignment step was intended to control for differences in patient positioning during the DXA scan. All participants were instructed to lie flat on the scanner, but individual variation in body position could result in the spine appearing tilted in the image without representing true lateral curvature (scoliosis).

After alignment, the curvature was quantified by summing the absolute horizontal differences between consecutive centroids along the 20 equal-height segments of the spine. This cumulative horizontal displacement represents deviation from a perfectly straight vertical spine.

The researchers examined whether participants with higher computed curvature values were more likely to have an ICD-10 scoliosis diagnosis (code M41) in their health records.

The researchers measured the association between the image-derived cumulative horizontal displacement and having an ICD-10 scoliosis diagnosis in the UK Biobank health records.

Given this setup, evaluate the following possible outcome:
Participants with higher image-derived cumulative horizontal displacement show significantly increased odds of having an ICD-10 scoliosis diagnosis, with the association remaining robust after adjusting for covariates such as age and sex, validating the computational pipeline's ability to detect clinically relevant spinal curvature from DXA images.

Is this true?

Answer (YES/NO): NO